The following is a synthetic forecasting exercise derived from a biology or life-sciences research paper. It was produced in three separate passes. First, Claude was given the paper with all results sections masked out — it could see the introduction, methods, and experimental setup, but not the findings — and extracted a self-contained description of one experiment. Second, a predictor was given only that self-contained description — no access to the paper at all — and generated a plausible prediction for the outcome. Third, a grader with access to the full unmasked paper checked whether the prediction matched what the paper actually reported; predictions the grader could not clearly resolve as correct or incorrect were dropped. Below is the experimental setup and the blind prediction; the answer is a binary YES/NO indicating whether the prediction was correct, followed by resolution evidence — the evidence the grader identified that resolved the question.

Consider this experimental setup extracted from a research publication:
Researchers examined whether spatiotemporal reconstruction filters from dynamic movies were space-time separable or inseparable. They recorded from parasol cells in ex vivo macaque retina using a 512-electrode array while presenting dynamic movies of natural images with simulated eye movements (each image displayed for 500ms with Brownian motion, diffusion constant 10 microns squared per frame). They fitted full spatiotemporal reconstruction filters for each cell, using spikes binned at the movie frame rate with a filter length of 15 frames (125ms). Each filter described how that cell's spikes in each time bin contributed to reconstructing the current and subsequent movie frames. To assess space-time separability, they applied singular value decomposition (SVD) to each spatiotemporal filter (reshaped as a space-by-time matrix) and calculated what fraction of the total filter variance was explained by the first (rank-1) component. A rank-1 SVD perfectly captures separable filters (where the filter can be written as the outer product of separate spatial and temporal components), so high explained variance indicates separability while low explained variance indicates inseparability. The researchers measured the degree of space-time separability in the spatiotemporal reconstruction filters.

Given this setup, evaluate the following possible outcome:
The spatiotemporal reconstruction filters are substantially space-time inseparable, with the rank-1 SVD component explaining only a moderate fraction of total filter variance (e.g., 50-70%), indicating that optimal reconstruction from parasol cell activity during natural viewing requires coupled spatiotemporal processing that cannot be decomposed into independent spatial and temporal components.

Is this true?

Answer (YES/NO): NO